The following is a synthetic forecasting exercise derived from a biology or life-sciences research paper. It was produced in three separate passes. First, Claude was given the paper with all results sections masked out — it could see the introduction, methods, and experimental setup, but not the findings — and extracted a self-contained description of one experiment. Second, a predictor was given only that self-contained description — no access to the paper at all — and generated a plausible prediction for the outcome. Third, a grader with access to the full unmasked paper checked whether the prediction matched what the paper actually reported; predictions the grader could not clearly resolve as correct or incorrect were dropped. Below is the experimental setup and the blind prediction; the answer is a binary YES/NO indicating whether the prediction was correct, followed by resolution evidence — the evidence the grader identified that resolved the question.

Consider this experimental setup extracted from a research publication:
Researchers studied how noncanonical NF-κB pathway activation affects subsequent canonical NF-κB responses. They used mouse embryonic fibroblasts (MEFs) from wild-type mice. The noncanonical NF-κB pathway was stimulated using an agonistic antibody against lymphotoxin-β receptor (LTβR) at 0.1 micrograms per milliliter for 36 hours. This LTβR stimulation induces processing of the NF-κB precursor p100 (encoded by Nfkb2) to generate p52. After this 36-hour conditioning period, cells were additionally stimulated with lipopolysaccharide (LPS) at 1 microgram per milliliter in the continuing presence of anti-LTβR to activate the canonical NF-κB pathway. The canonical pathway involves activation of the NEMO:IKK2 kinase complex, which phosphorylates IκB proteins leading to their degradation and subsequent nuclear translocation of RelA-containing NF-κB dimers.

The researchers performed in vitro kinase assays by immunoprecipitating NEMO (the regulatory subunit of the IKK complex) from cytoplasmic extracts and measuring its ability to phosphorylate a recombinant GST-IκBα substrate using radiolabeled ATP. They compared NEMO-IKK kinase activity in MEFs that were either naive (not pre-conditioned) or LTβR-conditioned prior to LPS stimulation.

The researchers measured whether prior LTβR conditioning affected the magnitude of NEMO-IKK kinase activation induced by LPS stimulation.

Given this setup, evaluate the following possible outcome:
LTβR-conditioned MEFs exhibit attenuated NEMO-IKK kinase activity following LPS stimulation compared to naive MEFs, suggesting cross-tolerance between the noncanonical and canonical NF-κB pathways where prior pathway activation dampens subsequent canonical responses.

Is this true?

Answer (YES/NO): NO